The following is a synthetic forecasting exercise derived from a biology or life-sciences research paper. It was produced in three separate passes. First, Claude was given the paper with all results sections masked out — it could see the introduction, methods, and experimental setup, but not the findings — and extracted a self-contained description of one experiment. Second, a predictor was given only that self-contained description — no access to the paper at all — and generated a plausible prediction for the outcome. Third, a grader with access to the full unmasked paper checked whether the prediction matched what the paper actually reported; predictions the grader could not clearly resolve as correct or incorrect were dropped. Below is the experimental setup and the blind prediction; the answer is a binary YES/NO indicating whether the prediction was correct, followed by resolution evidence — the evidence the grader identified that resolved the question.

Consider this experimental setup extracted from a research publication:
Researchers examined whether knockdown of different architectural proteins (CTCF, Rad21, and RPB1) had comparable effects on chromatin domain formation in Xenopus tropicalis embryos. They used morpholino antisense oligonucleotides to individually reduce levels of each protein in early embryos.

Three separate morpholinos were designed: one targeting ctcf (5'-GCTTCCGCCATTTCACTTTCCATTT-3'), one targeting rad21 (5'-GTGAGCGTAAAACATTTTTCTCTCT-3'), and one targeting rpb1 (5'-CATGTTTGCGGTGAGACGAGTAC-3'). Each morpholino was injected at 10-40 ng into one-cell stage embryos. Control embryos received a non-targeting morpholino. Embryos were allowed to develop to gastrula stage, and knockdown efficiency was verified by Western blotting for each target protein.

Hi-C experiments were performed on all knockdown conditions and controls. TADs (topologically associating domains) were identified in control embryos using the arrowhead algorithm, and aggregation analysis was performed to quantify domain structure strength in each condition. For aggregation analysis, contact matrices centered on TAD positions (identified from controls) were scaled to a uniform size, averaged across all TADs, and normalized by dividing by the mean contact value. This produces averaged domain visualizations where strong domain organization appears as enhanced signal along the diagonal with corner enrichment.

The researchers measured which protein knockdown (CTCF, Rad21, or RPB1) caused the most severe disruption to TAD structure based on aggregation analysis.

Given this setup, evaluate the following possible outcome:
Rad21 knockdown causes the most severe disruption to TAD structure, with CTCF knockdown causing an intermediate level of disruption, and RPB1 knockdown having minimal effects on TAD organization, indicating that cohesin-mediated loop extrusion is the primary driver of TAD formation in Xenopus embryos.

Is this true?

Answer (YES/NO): NO